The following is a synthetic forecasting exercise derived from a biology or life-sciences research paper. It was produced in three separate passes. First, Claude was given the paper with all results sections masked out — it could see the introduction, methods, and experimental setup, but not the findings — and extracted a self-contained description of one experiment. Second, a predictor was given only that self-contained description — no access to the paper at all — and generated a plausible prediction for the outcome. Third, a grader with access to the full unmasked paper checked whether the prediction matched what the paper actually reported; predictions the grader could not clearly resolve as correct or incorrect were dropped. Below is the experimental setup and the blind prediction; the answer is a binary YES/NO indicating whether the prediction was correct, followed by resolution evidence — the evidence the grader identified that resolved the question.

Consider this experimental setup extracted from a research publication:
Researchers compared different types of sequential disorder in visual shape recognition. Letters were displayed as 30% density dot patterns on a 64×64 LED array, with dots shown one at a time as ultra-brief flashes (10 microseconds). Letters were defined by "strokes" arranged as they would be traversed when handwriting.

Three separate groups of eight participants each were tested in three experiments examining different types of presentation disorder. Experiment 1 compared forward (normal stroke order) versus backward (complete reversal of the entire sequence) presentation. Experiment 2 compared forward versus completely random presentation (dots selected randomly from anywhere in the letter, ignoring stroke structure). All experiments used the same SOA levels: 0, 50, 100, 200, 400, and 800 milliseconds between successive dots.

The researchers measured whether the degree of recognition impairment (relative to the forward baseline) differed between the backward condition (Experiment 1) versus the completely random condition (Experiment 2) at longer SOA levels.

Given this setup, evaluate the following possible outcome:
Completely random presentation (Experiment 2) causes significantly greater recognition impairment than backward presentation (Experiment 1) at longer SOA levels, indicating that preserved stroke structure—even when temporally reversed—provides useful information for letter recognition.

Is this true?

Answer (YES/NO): YES